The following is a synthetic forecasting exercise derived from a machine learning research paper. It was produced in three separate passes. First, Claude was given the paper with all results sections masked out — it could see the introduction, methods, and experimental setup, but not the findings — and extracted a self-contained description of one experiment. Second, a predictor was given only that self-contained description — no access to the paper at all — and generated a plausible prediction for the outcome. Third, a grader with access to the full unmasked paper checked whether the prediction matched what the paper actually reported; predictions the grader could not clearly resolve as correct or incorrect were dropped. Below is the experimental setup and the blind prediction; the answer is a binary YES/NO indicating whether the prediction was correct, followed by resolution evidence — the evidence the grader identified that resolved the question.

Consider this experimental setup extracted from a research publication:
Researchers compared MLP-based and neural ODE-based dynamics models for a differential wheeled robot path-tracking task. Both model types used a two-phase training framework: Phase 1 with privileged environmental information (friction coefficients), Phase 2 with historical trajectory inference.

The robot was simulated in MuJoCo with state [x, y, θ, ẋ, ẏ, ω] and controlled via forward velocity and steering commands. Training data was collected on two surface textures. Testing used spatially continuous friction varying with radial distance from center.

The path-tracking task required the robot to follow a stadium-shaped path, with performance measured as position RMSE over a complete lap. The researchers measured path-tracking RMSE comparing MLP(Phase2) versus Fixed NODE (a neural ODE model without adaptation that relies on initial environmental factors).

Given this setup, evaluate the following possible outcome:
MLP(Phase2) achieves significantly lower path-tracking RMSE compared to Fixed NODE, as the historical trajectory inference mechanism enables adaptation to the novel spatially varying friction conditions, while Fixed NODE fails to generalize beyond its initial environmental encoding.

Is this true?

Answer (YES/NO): NO